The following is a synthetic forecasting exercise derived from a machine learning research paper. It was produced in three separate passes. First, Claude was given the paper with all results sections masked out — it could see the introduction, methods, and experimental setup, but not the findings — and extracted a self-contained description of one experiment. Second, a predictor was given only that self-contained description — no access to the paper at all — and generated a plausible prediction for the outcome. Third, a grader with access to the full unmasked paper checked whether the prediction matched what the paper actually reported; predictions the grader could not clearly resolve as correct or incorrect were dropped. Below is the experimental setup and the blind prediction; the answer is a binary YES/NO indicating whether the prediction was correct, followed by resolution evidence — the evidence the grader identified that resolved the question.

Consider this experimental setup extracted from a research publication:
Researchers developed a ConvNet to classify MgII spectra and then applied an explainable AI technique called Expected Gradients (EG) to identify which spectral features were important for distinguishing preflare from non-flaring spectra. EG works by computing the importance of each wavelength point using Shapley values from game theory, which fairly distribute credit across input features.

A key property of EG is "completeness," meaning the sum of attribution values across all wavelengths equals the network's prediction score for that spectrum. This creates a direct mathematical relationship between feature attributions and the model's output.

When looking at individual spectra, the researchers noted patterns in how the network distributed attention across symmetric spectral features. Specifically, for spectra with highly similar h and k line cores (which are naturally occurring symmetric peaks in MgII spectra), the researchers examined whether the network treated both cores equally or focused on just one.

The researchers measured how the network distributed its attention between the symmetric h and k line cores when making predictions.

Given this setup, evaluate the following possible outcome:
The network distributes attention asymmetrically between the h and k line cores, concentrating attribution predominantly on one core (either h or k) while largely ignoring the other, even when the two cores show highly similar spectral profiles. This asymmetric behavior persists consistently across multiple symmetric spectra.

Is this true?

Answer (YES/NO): NO